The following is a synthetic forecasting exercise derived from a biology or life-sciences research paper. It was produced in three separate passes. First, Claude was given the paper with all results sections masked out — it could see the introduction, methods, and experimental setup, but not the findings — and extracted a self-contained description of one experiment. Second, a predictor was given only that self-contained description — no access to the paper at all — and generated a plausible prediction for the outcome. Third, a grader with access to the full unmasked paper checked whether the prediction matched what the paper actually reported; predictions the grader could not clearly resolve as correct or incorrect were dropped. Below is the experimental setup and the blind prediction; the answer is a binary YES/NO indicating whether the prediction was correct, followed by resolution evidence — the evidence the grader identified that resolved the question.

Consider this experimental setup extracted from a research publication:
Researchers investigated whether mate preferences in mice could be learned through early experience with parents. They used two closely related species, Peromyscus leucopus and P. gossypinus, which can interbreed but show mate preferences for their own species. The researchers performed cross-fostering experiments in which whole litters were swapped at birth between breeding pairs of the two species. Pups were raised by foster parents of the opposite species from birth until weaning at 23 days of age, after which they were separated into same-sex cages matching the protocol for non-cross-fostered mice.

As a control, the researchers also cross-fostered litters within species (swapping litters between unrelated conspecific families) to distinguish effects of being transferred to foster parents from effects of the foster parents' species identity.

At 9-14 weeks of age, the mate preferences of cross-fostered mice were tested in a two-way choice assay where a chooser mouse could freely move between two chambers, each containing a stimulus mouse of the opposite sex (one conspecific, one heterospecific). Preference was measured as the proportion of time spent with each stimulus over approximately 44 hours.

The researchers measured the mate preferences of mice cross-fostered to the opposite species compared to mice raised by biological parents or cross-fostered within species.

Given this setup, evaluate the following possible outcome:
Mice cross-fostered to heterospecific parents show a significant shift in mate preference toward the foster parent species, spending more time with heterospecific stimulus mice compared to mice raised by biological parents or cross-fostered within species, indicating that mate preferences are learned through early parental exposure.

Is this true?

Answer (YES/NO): NO